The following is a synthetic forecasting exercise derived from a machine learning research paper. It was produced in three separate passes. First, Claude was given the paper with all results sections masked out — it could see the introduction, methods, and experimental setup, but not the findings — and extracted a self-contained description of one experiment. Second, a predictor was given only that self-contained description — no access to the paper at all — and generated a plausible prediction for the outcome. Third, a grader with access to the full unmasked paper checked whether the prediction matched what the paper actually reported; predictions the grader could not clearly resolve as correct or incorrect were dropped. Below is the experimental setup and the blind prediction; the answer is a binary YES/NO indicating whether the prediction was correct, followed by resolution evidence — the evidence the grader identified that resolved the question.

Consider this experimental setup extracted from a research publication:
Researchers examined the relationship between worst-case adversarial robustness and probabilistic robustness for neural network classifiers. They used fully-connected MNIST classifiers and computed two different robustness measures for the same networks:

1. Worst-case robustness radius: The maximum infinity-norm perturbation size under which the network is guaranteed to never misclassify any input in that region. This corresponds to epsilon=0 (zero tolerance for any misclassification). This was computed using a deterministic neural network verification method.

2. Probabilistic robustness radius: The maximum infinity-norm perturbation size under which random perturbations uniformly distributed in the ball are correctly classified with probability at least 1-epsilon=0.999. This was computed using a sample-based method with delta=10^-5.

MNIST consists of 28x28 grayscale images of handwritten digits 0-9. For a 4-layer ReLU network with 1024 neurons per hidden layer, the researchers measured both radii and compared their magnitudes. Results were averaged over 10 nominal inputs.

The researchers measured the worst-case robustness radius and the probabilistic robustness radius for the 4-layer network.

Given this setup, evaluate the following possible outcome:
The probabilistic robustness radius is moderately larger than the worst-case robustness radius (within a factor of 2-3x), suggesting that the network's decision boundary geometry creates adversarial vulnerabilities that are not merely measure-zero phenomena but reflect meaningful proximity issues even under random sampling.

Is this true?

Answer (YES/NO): NO